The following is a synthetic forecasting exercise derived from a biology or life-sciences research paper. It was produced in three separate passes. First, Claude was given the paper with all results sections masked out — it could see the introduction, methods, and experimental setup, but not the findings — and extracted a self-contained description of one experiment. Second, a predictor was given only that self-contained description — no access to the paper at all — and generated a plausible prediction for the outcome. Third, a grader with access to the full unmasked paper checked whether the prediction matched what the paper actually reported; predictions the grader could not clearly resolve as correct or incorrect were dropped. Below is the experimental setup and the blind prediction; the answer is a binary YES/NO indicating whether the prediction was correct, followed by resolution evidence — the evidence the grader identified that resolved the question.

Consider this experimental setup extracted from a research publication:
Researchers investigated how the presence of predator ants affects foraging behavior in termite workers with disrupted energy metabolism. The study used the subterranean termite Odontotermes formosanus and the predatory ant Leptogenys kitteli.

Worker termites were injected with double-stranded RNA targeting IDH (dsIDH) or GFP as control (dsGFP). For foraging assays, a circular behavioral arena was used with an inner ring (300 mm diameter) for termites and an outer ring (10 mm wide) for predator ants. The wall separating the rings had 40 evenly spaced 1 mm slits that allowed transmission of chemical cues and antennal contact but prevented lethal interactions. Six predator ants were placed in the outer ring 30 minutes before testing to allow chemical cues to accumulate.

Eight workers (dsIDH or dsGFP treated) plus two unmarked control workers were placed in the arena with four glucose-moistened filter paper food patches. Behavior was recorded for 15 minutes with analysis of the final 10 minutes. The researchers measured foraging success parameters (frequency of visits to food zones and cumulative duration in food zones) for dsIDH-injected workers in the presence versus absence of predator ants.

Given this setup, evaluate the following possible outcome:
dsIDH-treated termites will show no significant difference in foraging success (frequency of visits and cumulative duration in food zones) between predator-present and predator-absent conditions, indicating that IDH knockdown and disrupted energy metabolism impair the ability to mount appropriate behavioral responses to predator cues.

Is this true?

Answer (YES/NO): NO